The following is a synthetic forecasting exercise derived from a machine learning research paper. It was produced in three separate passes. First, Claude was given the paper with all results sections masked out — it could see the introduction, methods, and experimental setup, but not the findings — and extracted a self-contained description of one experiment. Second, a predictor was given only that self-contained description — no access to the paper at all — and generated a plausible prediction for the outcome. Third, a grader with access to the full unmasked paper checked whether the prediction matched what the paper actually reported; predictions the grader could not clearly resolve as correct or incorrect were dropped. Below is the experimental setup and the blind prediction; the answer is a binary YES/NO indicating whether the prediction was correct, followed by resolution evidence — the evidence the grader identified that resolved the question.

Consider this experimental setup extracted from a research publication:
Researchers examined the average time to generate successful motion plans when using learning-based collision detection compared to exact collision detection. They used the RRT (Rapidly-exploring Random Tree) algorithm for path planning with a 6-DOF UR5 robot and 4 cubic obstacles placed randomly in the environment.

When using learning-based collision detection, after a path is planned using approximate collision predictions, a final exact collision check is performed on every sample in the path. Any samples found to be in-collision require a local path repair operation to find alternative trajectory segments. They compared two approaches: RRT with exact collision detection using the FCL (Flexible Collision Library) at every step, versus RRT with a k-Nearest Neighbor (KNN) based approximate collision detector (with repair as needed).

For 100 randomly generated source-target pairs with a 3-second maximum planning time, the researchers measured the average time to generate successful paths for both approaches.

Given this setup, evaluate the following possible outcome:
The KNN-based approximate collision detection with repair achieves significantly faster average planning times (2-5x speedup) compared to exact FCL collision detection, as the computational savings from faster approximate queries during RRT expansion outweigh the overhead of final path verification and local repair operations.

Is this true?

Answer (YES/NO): NO